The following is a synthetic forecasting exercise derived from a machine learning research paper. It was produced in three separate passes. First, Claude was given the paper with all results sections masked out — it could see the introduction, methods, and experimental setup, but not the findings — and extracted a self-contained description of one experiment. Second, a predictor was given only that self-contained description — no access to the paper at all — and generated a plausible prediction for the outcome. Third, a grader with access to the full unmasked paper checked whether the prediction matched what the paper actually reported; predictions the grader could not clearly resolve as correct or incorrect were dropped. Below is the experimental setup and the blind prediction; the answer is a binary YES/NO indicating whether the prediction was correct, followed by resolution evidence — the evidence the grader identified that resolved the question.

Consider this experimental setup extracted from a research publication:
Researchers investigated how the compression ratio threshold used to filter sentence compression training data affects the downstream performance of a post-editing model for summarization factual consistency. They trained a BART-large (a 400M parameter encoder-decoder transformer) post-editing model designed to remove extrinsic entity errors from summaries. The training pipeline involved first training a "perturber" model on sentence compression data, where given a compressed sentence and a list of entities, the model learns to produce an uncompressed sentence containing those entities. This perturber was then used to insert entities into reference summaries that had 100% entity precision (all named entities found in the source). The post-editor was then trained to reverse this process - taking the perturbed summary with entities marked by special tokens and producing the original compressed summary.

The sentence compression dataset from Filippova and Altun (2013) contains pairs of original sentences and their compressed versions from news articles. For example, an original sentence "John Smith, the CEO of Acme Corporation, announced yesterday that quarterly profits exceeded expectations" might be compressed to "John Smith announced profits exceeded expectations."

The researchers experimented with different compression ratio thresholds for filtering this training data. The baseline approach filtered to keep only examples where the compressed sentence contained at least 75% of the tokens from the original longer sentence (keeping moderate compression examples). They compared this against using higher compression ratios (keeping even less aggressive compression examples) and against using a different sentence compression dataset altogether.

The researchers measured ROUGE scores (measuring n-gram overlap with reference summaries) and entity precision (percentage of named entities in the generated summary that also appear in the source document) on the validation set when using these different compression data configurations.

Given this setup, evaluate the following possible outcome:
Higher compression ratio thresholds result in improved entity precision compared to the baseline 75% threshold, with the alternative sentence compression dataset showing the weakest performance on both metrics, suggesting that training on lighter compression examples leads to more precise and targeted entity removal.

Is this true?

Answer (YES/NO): NO